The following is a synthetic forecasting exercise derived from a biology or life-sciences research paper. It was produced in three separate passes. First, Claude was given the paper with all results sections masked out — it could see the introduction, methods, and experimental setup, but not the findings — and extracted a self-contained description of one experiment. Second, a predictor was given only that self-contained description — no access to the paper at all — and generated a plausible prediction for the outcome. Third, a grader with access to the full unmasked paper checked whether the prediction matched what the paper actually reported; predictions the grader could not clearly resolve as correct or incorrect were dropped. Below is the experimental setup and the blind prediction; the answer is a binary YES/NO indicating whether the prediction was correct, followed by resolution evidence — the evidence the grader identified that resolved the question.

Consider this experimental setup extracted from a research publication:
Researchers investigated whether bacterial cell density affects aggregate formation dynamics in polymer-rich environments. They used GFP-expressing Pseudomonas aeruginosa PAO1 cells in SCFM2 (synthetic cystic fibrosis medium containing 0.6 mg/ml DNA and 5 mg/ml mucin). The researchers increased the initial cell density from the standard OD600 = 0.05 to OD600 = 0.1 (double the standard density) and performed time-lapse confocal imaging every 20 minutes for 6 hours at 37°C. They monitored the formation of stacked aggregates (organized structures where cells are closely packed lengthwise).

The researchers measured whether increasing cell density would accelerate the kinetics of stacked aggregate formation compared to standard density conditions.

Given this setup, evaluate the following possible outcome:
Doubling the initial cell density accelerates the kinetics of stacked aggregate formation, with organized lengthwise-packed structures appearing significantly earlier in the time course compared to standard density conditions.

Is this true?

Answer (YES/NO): YES